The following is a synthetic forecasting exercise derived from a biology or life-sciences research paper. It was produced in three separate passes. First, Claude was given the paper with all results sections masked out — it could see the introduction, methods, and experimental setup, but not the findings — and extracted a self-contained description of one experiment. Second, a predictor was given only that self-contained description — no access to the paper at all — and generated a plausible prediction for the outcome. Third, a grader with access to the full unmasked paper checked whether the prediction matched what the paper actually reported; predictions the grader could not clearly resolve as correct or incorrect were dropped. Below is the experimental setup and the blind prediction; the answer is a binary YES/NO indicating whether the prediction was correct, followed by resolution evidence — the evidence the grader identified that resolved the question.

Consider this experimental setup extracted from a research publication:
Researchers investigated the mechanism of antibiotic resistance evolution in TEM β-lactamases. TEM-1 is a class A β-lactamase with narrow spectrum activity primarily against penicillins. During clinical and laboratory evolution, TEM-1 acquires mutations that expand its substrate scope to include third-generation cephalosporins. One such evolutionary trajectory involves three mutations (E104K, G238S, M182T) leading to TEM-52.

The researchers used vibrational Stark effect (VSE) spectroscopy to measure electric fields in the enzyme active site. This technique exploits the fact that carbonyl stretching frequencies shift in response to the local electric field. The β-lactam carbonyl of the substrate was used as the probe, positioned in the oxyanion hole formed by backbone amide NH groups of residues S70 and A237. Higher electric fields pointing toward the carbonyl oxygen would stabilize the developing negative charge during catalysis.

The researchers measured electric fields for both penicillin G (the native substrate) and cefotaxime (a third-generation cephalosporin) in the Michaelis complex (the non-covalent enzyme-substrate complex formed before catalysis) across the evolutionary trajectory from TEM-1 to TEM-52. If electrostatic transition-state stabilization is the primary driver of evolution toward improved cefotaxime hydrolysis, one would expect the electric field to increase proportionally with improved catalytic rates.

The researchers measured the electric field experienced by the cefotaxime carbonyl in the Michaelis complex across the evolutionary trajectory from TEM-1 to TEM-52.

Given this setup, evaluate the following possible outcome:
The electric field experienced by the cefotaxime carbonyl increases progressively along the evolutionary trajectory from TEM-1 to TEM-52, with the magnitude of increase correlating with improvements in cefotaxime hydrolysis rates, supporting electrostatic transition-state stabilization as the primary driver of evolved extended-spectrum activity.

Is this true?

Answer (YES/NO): NO